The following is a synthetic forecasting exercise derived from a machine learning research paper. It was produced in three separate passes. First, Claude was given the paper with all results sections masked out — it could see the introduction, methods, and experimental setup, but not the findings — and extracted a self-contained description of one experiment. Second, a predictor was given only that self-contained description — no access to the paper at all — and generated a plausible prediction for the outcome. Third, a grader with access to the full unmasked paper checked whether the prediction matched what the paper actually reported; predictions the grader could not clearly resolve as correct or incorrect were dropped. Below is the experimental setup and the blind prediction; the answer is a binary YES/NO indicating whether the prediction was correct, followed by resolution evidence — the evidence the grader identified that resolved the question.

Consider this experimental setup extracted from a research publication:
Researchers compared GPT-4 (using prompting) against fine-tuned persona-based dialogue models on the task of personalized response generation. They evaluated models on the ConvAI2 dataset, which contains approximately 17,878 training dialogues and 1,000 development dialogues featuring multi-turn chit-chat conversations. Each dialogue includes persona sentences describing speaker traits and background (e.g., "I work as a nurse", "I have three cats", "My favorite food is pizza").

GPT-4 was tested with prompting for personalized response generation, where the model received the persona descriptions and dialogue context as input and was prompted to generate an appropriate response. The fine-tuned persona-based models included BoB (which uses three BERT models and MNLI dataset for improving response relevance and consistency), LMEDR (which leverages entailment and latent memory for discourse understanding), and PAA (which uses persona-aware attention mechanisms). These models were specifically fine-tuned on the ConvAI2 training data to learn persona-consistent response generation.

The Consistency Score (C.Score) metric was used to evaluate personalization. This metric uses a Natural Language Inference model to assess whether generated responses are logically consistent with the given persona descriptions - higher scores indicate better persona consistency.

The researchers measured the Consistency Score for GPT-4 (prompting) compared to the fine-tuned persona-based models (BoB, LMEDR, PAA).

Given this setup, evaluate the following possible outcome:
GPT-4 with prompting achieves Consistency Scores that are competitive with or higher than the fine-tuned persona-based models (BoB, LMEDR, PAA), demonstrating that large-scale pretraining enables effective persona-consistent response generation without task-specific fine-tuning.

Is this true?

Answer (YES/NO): NO